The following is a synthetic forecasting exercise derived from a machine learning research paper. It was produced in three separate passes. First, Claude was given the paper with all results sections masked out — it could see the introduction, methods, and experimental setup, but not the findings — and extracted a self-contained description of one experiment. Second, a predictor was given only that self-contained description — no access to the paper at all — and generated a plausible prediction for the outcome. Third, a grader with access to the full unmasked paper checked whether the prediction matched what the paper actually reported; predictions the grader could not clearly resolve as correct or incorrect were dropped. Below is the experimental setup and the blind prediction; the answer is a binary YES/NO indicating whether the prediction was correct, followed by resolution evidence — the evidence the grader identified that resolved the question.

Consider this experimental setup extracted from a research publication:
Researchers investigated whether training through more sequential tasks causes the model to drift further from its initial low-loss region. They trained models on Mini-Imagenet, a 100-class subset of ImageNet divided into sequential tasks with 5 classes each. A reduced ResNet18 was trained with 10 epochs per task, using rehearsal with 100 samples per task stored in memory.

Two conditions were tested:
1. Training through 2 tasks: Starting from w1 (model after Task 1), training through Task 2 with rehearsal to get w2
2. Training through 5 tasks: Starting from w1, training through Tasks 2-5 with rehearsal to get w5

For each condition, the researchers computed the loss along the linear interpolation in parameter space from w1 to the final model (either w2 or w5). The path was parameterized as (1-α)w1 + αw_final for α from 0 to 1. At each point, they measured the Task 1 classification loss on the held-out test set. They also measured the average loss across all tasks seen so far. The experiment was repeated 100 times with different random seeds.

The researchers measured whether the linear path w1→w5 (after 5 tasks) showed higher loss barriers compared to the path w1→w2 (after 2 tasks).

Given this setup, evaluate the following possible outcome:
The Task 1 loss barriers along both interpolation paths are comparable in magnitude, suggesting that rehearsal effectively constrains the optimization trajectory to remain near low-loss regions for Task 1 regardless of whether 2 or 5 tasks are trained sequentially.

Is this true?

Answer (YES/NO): NO